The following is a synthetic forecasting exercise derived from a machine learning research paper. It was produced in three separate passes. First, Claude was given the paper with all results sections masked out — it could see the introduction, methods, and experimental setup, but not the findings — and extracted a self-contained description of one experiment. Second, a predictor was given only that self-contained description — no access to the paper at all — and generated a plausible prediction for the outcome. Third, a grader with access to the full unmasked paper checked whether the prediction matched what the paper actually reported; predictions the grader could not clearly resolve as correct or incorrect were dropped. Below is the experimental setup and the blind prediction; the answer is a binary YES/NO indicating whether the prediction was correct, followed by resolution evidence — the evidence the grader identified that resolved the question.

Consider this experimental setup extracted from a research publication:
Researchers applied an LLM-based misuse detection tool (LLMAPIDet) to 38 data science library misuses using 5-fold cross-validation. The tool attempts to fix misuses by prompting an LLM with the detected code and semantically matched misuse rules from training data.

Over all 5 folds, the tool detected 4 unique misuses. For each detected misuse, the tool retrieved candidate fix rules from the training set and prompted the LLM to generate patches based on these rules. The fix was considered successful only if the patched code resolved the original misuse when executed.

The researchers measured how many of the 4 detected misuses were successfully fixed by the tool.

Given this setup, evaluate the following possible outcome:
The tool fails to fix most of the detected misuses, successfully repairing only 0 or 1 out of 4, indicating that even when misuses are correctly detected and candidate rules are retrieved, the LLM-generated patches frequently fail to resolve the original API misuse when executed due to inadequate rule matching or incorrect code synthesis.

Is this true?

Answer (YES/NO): YES